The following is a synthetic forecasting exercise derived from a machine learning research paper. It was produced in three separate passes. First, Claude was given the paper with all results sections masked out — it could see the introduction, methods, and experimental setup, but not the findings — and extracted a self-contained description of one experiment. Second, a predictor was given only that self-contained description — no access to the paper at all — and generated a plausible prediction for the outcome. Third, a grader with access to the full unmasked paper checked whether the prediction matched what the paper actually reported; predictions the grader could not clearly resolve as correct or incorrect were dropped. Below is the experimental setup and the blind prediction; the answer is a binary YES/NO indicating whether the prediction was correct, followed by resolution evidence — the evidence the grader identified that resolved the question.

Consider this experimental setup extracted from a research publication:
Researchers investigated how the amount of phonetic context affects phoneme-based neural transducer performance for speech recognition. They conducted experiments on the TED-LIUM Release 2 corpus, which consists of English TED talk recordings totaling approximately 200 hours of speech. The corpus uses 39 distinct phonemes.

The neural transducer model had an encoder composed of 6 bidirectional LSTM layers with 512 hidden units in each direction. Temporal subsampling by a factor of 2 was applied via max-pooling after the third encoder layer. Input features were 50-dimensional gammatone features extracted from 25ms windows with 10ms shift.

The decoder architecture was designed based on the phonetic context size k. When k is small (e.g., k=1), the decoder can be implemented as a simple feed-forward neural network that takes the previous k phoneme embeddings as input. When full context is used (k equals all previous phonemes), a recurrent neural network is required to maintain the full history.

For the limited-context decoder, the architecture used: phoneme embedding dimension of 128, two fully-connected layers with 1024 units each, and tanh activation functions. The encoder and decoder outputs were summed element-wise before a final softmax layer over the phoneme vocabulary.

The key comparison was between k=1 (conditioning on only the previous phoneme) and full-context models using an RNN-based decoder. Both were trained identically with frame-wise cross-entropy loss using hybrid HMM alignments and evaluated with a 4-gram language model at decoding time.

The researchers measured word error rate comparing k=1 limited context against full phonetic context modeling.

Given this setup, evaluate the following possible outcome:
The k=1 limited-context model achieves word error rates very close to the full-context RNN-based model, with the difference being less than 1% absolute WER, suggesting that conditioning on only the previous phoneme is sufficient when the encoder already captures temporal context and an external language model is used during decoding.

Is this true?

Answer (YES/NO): NO